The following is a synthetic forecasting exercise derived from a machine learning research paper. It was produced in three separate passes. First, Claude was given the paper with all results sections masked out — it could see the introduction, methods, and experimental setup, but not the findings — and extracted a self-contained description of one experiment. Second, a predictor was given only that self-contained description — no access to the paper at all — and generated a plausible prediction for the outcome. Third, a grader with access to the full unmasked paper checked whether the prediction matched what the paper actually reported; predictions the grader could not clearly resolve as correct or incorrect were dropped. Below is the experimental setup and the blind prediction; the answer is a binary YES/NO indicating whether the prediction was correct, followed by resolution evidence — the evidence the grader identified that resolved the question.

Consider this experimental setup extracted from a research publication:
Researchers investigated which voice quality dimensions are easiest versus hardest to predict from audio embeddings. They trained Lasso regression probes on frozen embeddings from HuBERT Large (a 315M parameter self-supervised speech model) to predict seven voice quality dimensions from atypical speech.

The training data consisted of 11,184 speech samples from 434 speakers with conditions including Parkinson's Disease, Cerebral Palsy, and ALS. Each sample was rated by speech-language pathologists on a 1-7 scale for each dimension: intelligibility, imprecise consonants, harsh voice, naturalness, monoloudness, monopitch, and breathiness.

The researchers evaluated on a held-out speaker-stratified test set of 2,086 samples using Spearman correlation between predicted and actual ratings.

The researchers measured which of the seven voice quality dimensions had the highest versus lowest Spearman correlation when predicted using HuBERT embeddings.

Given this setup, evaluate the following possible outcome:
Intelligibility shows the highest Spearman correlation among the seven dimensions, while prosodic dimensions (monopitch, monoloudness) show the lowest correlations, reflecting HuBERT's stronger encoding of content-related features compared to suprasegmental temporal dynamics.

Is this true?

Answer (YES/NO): NO